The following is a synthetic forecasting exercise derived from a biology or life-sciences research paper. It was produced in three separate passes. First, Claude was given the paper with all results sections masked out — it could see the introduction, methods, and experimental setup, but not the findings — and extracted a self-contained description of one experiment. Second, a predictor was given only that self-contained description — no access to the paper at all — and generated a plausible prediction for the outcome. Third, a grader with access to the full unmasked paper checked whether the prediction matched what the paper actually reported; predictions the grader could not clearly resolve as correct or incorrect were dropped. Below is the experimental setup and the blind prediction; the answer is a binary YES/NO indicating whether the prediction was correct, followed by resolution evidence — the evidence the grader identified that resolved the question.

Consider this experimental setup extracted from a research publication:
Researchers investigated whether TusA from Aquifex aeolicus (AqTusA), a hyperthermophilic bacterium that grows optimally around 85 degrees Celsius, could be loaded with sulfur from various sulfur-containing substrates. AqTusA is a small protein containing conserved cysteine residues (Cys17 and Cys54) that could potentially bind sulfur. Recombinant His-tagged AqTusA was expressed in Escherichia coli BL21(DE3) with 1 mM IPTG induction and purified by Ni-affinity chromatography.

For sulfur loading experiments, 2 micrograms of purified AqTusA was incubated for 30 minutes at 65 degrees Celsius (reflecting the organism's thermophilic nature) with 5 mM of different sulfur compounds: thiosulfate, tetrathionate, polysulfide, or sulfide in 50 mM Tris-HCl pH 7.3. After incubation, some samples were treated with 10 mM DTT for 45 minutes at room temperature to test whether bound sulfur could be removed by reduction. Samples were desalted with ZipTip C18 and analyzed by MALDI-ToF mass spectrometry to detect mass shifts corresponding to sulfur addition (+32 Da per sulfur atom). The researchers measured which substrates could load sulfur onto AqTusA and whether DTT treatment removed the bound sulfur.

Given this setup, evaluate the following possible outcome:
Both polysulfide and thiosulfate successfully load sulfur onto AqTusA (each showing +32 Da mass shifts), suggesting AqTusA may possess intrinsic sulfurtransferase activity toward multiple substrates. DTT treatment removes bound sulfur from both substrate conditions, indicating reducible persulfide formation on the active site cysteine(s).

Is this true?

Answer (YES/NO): NO